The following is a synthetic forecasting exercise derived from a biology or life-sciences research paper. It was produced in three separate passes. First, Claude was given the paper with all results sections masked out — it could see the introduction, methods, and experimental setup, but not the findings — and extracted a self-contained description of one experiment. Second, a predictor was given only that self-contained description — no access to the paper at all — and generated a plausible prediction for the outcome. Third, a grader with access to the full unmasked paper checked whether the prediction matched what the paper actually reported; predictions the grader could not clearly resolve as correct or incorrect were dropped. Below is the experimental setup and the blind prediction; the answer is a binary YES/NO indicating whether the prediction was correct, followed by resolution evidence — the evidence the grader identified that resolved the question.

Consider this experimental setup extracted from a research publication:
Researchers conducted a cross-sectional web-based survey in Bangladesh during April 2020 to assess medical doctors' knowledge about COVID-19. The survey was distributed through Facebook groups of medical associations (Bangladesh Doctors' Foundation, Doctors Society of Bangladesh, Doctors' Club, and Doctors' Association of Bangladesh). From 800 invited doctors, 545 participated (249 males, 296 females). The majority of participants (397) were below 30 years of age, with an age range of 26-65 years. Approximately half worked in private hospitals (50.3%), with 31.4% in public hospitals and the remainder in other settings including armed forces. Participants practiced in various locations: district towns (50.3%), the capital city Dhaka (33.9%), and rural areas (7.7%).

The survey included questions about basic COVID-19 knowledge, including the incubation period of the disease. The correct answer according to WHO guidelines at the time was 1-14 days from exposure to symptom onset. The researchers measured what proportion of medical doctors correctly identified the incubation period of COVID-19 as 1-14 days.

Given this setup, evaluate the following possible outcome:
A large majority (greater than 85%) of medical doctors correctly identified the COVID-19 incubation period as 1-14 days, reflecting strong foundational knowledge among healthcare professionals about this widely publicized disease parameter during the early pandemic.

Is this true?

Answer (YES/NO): NO